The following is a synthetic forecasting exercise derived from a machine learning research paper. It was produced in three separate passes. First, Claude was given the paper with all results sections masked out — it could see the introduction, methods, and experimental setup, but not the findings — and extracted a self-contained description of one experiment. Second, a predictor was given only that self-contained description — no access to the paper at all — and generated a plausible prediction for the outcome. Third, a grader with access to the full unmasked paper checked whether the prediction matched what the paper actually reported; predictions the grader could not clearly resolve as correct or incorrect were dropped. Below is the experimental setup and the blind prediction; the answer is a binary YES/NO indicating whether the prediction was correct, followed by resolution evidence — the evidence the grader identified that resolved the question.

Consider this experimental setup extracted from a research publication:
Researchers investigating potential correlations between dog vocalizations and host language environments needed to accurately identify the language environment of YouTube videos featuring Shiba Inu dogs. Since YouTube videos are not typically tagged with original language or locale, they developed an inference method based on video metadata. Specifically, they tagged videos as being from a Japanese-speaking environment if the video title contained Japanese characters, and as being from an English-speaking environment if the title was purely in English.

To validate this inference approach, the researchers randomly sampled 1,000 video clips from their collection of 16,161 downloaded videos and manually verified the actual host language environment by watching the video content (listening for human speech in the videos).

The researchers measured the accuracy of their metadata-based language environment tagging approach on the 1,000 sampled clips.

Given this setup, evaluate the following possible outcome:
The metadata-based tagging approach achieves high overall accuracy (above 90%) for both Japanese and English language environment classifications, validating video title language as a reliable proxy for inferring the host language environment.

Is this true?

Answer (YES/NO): YES